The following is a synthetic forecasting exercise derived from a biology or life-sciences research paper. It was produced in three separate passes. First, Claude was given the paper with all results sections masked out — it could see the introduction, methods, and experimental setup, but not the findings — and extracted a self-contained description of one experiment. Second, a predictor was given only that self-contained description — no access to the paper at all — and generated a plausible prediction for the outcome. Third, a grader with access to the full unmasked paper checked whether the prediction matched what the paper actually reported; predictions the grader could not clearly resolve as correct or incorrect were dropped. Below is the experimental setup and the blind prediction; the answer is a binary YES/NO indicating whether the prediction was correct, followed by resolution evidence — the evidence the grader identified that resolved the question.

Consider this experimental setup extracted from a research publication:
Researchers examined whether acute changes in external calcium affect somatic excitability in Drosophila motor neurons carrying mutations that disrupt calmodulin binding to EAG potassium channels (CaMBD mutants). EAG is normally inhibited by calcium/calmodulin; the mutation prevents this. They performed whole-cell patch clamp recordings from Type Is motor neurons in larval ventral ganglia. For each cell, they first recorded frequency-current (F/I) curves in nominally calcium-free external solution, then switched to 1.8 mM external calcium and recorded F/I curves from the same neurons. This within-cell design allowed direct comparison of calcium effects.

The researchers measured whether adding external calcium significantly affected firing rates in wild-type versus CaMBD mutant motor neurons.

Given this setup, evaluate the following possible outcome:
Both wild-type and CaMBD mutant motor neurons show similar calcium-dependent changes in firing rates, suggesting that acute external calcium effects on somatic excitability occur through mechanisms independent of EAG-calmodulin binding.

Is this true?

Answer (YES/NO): NO